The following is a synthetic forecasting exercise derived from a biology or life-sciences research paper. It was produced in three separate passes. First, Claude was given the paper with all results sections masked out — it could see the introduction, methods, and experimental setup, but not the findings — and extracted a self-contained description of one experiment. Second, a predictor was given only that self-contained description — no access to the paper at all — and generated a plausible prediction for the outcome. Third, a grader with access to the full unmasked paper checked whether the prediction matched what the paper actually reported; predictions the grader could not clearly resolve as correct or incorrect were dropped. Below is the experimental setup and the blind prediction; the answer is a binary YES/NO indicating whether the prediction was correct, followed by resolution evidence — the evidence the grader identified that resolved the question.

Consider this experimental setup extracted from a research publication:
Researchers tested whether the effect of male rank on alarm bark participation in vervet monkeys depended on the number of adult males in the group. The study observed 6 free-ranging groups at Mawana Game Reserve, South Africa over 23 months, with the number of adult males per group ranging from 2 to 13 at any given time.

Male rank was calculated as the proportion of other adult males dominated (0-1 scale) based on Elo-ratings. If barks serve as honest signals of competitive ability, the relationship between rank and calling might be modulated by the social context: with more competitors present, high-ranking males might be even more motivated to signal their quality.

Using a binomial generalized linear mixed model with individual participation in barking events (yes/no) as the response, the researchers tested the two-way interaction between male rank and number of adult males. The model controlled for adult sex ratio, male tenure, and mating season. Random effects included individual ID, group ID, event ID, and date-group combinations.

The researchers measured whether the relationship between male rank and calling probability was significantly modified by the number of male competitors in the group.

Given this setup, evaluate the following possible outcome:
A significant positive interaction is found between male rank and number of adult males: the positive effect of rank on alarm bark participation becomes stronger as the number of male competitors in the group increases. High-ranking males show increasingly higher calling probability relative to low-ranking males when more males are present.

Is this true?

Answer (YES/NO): NO